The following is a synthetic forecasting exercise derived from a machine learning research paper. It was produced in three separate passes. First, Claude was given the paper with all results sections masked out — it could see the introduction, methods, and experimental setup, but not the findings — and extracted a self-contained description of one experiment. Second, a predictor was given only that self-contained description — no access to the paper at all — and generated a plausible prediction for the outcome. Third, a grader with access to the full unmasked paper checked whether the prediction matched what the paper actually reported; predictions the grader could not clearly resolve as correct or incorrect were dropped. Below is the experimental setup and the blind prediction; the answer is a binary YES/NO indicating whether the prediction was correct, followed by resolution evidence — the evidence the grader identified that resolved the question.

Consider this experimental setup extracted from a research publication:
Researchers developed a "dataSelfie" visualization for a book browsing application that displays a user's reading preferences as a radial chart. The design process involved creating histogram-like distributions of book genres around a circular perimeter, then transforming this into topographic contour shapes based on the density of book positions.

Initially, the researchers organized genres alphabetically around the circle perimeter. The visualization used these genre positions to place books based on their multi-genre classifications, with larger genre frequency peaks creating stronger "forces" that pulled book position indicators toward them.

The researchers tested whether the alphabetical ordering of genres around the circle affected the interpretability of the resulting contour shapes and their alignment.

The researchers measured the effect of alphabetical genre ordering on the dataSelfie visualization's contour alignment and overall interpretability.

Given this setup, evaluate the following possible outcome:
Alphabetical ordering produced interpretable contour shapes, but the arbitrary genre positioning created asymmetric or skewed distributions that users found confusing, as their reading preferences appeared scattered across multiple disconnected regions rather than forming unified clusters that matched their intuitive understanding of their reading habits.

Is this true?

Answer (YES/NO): NO